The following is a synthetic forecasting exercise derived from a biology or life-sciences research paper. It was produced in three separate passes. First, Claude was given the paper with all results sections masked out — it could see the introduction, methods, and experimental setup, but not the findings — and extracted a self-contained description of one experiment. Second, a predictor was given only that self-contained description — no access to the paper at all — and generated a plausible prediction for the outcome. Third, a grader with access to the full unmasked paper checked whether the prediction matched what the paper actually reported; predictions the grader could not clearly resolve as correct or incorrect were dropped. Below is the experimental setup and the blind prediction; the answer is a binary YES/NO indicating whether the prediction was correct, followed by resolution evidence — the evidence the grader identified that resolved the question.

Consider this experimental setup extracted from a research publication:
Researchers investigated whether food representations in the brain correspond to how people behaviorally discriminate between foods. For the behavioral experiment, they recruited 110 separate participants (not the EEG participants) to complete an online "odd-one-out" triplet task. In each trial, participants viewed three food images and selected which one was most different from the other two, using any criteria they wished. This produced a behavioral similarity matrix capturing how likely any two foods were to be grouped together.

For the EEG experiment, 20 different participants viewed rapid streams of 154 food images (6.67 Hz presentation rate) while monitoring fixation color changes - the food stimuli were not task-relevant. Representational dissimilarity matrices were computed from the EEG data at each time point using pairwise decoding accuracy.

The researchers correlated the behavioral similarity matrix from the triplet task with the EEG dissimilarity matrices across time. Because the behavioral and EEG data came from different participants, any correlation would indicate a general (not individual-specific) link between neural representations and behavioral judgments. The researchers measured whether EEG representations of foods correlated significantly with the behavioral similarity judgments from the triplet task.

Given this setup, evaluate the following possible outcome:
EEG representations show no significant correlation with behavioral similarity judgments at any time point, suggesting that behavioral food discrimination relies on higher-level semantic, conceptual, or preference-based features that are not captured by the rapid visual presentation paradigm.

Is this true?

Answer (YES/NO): NO